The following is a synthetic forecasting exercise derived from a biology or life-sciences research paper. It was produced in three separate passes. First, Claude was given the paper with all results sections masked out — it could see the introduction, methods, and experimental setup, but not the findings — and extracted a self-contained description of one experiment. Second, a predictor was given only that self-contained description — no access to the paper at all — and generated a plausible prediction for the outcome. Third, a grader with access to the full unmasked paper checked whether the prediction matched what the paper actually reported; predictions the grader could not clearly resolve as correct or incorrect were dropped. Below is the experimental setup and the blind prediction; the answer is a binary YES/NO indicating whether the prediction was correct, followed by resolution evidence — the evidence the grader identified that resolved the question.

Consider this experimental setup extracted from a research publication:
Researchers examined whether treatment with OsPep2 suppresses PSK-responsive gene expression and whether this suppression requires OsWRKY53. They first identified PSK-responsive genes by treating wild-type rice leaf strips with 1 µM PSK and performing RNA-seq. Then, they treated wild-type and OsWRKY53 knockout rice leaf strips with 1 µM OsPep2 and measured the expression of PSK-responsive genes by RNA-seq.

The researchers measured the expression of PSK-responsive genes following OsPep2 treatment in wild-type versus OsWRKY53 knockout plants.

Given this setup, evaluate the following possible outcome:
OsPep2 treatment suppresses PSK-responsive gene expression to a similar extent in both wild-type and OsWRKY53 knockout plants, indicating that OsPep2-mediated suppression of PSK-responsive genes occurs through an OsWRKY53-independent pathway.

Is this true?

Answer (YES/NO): NO